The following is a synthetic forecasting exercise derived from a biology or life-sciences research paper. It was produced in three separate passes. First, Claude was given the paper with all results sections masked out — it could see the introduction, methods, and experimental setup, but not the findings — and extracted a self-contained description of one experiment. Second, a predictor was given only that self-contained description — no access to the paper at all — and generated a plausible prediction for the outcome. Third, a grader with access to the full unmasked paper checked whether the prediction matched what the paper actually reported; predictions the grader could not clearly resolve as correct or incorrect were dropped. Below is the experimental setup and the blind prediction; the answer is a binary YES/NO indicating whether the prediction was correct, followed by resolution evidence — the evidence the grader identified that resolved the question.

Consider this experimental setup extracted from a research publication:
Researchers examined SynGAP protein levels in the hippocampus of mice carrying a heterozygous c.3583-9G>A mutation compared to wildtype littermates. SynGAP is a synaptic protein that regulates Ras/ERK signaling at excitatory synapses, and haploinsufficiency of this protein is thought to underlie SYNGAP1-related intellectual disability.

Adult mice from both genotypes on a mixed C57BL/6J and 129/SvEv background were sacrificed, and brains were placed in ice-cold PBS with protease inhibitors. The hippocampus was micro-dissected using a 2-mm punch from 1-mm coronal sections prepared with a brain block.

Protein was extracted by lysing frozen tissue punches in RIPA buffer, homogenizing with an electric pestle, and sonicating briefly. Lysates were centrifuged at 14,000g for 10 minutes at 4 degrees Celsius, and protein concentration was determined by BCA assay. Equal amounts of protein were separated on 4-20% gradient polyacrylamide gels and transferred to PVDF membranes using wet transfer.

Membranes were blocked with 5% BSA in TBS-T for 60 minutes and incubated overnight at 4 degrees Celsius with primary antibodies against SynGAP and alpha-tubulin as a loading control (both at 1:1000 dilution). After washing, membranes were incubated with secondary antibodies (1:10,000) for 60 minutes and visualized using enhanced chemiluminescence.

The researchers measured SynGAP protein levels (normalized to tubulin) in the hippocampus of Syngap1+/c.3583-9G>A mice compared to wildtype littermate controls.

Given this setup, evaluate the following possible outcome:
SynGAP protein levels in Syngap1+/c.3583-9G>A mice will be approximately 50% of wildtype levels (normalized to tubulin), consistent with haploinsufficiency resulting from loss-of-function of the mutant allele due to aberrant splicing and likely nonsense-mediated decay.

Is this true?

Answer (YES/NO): NO